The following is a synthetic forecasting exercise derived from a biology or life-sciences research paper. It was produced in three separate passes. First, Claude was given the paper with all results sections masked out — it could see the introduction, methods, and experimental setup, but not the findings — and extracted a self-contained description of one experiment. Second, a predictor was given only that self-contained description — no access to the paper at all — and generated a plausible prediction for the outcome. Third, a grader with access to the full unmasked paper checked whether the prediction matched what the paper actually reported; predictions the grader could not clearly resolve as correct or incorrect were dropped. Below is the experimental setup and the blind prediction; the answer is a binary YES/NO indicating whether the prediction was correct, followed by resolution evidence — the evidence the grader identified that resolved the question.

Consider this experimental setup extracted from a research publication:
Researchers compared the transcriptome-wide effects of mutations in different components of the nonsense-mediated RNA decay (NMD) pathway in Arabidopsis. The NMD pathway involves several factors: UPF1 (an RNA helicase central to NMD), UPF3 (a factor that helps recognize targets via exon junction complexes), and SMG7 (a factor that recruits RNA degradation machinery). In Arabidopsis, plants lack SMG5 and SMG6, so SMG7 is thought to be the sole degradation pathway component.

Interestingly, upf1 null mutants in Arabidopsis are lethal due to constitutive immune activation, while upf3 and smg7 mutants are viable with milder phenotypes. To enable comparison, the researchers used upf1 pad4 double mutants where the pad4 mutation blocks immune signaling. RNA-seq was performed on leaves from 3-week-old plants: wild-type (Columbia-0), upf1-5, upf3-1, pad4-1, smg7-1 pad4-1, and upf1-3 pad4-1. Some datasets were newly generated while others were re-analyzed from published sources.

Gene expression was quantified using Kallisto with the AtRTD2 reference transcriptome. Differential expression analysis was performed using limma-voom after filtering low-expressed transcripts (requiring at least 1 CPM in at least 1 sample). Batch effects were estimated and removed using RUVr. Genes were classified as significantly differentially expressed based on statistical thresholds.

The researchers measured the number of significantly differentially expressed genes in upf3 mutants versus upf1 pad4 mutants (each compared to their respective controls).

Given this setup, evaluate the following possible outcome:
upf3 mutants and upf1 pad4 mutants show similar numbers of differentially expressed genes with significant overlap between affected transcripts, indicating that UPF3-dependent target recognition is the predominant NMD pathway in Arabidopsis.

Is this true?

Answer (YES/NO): NO